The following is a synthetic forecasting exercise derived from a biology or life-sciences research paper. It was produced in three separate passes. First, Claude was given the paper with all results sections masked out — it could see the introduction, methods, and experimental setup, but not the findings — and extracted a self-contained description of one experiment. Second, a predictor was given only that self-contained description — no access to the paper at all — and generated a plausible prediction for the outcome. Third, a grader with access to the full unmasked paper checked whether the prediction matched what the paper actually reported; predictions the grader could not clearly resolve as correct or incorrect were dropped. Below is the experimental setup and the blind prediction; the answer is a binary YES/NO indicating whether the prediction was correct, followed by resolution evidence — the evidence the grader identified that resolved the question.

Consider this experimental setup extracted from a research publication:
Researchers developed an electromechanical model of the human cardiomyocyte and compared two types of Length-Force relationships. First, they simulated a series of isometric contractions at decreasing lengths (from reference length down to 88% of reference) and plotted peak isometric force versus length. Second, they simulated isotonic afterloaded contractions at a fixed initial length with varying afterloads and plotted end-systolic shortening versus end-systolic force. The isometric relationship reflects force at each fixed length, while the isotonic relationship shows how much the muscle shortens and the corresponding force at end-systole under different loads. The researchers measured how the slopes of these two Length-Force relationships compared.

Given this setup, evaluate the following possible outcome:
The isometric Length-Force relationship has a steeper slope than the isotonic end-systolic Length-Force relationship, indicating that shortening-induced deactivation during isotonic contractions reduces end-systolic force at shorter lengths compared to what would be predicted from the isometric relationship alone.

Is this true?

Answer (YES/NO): NO